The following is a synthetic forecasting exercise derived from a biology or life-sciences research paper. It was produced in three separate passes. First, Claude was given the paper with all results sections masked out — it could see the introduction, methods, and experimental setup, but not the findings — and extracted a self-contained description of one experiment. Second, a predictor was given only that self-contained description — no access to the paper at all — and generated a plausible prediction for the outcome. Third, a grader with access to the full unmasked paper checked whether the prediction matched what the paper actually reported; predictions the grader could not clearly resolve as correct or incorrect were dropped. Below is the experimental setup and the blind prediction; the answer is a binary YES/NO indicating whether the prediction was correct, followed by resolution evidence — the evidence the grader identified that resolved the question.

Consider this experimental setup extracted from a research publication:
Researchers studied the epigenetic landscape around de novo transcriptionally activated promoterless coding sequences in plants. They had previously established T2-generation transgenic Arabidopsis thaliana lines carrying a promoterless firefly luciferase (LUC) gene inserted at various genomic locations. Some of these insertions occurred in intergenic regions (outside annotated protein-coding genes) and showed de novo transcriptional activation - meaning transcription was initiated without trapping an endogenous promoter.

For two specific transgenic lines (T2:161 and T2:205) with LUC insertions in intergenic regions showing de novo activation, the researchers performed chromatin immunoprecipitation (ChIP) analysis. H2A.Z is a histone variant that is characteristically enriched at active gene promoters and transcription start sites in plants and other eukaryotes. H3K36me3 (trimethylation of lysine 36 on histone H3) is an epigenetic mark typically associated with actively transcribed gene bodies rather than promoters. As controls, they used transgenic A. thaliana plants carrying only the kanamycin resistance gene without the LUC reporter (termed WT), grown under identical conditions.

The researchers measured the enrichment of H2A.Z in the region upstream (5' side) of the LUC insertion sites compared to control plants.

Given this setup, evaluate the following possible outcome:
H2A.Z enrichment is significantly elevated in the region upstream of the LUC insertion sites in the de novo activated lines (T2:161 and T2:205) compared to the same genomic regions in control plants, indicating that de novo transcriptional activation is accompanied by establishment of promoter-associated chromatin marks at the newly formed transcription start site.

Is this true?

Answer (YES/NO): NO